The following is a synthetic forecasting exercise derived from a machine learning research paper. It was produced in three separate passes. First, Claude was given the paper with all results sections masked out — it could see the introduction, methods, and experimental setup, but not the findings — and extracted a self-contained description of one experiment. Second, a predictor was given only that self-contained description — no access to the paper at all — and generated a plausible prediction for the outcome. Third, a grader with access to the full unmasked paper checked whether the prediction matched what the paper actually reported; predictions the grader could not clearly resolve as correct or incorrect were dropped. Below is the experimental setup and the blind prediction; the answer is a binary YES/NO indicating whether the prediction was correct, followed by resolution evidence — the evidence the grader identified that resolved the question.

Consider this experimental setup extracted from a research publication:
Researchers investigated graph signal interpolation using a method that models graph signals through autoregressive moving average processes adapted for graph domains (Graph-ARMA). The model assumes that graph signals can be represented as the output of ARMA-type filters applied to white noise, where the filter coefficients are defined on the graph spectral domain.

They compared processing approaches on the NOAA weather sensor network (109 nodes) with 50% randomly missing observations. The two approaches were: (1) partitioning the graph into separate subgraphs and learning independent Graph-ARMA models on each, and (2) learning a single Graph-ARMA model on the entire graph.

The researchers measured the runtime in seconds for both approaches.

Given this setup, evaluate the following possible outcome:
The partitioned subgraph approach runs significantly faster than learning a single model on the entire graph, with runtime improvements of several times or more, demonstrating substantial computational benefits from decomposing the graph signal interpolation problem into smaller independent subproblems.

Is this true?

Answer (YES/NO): YES